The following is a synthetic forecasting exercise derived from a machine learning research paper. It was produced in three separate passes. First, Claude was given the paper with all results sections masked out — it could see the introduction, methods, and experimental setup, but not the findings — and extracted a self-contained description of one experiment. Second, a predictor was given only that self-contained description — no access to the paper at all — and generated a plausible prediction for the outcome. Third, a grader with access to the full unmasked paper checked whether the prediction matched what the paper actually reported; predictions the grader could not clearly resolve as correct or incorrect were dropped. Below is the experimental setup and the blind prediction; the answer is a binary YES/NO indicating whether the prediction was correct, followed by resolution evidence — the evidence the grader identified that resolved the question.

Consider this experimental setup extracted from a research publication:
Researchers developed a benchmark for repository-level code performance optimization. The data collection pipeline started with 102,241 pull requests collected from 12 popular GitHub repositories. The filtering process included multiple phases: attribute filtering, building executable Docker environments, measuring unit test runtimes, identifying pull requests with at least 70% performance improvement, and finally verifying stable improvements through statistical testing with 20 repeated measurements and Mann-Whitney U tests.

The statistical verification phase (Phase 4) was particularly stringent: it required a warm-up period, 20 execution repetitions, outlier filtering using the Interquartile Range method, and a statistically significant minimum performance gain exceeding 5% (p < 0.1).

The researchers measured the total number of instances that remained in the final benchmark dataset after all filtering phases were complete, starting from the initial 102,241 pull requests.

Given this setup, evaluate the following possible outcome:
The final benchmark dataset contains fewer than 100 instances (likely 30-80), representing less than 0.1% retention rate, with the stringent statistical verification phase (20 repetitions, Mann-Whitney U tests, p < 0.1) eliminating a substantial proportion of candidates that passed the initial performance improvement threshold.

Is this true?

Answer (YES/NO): NO